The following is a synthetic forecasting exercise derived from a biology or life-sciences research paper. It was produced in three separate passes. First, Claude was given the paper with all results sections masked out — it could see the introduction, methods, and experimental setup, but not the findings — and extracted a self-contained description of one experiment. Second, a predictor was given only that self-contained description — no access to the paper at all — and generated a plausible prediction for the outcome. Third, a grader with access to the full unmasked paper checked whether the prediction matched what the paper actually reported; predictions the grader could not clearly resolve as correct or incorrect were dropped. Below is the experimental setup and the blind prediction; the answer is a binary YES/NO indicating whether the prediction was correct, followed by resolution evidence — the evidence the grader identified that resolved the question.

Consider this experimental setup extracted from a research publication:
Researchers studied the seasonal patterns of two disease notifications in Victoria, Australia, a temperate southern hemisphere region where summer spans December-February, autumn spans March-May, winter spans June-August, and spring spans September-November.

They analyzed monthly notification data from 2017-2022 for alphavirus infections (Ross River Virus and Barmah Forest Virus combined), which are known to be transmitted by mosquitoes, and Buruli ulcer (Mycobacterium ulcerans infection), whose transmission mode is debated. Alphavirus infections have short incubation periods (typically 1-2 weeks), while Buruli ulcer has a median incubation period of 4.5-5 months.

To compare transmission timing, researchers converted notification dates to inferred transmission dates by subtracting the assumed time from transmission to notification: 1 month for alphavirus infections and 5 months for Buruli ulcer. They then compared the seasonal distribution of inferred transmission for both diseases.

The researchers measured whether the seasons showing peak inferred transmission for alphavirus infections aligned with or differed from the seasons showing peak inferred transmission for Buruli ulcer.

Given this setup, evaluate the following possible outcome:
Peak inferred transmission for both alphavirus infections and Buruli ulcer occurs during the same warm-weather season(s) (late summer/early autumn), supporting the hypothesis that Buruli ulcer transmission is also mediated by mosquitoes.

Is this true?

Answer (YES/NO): YES